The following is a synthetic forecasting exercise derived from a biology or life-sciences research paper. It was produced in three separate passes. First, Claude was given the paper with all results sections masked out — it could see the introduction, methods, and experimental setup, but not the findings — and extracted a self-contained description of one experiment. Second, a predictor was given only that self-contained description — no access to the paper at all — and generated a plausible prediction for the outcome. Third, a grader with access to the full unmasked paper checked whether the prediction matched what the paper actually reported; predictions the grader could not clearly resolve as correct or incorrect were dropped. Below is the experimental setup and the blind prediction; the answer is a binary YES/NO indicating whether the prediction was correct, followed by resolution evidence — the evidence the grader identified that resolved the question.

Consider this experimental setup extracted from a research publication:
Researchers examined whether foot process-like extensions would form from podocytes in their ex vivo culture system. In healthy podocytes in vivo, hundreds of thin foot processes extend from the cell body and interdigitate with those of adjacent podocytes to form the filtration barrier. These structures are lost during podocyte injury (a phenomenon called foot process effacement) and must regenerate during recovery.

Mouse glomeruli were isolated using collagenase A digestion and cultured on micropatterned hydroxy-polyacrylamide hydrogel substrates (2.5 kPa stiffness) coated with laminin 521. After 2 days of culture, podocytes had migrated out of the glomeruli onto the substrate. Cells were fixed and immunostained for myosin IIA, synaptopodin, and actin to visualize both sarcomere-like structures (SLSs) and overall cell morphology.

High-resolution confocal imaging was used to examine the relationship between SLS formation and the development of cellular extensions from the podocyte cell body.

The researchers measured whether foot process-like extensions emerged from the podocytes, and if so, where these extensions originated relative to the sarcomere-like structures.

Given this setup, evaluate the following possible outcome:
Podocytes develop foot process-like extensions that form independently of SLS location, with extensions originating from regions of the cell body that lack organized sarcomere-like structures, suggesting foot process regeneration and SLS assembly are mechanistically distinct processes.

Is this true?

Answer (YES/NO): NO